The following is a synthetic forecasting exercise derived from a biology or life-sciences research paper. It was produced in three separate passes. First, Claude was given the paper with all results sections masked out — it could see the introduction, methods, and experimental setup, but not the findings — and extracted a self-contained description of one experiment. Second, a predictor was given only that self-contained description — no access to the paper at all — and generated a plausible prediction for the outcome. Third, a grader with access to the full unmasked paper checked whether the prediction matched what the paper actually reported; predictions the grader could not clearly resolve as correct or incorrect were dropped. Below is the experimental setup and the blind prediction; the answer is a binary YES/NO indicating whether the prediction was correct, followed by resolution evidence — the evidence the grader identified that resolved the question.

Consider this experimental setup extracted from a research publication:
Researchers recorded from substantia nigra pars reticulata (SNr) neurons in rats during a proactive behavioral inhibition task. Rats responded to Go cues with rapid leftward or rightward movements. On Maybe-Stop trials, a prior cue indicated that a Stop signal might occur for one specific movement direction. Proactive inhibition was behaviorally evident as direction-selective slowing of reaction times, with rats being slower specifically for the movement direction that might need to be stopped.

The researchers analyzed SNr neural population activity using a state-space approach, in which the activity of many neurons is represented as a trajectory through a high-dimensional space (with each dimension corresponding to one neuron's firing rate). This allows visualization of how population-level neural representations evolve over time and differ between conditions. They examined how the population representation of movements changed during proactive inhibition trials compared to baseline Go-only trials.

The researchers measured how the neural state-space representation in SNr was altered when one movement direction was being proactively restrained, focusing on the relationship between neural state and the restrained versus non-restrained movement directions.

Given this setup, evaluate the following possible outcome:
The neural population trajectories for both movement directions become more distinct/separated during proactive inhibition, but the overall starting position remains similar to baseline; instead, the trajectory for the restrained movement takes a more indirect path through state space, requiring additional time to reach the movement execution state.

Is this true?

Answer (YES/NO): NO